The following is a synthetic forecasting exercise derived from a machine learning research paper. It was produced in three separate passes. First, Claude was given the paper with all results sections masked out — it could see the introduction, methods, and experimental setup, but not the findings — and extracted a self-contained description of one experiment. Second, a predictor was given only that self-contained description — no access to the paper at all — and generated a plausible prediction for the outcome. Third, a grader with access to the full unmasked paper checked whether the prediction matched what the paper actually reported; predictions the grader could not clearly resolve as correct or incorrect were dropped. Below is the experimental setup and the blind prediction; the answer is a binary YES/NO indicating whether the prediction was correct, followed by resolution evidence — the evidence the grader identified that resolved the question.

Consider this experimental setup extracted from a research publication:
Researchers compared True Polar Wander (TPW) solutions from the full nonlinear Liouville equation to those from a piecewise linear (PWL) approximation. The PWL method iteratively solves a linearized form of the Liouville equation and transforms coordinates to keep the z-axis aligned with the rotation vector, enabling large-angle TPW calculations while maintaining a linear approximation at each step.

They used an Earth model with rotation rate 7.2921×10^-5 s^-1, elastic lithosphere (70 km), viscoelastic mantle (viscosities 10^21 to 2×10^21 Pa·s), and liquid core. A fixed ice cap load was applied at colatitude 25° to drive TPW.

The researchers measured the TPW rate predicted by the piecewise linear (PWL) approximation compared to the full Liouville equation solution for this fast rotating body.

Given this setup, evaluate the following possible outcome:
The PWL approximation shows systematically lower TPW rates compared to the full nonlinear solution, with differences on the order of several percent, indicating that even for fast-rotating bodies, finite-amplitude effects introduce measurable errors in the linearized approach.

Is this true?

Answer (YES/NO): NO